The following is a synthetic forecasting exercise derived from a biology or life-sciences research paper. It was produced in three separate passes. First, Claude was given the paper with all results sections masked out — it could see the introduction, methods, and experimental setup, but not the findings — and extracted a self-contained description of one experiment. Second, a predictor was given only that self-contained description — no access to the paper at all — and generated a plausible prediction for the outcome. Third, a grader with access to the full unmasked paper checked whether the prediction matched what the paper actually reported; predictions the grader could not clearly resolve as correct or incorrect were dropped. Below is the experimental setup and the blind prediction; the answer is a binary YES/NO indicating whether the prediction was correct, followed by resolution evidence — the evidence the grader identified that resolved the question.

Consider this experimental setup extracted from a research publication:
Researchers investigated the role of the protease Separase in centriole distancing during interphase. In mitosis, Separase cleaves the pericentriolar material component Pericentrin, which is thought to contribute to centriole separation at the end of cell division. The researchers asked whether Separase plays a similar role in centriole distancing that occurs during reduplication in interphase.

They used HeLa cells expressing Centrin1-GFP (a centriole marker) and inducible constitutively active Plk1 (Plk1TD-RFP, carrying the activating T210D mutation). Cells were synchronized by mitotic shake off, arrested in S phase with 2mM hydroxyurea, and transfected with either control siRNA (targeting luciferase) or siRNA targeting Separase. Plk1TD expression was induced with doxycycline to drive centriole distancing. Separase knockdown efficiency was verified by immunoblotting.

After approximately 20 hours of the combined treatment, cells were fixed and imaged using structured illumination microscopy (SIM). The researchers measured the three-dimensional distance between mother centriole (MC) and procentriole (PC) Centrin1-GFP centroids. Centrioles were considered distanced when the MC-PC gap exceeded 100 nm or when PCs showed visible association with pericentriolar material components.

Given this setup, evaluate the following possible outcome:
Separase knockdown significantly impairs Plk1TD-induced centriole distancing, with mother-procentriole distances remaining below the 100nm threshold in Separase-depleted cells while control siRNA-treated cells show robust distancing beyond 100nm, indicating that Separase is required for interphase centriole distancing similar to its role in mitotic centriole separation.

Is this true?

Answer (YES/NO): NO